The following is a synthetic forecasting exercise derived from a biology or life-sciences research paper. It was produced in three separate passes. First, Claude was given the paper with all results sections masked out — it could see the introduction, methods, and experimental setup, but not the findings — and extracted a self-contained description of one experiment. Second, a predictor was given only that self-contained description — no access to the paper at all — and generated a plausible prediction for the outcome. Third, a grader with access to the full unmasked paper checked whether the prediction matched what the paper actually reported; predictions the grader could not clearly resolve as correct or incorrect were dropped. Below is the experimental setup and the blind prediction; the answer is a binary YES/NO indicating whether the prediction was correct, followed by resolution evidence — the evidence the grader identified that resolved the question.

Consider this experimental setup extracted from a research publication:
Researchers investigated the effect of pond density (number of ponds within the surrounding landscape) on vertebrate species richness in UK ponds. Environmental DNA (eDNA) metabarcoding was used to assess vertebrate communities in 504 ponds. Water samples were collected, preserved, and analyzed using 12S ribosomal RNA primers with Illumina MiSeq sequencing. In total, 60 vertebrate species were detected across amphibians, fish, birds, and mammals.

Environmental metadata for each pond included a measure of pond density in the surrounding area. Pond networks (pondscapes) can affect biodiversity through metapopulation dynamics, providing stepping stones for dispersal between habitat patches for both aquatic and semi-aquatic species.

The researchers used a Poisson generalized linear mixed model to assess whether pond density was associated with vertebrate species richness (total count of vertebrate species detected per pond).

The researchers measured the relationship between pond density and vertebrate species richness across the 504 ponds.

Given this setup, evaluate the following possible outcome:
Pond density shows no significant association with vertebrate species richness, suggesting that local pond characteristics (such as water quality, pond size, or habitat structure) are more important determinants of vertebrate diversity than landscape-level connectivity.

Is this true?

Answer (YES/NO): NO